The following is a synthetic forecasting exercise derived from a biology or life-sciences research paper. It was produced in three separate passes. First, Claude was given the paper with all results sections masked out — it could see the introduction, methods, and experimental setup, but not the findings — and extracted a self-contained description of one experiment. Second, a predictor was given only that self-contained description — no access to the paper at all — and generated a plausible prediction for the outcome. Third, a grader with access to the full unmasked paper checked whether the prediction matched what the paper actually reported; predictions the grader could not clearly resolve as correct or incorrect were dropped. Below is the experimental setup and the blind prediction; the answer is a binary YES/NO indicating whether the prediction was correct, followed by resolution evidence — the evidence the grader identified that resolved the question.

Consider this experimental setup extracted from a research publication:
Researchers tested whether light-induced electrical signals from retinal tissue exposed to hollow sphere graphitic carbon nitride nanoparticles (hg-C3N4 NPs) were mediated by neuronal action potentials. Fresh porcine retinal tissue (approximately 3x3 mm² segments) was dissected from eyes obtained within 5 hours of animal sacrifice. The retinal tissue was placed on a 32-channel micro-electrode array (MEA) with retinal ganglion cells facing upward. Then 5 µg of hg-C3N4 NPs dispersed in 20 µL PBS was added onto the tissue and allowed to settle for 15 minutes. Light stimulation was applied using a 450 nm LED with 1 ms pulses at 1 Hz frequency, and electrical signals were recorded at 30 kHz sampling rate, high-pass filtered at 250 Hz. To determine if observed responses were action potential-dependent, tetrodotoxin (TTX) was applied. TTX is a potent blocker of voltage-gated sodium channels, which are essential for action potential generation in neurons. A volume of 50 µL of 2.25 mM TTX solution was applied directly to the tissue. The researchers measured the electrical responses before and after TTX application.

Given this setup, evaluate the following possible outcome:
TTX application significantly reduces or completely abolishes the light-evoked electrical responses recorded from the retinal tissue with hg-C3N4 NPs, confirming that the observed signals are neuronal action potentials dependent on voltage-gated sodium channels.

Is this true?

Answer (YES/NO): YES